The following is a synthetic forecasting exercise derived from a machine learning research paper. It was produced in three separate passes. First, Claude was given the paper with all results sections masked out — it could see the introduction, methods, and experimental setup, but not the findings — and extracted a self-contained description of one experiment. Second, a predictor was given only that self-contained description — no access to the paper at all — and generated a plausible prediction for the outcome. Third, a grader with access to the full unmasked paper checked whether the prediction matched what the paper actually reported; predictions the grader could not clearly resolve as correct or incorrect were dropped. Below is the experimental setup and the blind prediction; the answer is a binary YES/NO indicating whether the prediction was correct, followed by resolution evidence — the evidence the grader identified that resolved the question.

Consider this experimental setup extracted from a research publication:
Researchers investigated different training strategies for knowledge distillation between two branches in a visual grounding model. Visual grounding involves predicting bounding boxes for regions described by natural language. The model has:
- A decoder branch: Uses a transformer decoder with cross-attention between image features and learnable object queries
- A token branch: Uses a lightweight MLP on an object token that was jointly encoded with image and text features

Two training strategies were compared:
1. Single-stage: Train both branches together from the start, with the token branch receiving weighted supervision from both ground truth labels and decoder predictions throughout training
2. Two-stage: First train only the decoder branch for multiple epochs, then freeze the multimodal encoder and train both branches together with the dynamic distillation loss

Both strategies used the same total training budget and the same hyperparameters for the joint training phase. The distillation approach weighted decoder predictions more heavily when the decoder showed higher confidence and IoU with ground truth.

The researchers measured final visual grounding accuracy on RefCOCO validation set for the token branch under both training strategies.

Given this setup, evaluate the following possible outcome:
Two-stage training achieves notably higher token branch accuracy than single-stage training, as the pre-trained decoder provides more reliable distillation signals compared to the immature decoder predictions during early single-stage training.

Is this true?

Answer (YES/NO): YES